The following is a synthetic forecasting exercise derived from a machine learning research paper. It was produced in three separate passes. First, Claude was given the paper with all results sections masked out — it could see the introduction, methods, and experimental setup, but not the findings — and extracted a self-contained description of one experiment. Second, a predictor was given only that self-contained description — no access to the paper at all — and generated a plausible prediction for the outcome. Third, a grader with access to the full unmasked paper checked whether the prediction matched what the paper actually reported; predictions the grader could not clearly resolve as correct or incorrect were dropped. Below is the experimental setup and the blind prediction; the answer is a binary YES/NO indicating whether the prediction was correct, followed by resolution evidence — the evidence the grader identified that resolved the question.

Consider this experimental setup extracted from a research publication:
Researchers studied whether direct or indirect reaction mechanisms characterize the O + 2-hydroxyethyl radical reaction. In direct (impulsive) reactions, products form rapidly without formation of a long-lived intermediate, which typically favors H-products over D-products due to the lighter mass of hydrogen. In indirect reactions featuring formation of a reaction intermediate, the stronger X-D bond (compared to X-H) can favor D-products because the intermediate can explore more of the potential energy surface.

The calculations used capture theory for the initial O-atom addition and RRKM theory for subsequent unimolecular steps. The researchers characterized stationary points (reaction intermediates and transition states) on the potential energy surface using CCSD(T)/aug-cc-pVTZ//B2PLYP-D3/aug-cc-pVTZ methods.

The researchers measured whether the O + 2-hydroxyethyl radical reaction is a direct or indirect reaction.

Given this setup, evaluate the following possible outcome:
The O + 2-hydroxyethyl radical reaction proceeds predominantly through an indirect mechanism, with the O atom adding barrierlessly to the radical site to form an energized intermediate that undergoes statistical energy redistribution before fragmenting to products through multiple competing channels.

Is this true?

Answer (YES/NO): YES